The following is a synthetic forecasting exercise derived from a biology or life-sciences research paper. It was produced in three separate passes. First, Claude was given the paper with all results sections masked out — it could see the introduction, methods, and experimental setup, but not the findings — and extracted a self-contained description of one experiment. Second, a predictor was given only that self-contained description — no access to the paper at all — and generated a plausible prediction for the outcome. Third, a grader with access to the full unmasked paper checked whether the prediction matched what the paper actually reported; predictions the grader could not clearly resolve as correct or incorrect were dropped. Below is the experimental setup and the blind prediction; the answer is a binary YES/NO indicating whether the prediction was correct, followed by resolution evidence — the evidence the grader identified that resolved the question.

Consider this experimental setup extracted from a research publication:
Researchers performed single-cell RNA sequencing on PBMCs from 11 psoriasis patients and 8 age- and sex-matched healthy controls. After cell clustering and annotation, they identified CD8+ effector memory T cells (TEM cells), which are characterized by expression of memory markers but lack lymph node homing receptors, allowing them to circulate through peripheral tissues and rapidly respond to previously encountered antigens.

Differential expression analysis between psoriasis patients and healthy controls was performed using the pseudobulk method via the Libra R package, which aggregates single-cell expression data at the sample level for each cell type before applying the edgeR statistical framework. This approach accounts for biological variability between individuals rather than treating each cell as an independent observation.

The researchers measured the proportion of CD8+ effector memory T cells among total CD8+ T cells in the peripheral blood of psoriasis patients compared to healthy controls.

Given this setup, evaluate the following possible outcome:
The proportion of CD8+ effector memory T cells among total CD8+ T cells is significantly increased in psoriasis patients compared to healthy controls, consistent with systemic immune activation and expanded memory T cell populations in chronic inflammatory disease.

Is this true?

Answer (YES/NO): NO